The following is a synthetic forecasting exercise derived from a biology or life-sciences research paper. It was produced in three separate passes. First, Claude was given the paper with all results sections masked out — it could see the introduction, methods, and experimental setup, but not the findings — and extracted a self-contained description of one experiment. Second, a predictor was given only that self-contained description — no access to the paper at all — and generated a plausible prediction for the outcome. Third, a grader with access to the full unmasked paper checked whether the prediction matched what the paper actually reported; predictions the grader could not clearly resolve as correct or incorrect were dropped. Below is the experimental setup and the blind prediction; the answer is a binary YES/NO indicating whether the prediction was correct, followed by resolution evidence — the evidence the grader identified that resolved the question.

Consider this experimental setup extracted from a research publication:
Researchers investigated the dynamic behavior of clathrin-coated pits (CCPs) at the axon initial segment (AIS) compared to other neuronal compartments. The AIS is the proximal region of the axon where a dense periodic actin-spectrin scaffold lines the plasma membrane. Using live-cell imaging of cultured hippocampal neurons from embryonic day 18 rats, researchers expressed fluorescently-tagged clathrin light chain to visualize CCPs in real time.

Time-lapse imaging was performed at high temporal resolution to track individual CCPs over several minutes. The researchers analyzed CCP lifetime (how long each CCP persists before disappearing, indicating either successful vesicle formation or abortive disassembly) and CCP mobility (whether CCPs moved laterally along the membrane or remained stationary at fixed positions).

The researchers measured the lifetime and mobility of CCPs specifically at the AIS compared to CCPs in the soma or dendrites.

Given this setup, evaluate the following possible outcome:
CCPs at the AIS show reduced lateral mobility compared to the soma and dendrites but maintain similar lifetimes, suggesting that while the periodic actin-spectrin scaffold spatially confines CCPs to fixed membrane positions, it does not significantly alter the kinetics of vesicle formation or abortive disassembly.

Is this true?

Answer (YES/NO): NO